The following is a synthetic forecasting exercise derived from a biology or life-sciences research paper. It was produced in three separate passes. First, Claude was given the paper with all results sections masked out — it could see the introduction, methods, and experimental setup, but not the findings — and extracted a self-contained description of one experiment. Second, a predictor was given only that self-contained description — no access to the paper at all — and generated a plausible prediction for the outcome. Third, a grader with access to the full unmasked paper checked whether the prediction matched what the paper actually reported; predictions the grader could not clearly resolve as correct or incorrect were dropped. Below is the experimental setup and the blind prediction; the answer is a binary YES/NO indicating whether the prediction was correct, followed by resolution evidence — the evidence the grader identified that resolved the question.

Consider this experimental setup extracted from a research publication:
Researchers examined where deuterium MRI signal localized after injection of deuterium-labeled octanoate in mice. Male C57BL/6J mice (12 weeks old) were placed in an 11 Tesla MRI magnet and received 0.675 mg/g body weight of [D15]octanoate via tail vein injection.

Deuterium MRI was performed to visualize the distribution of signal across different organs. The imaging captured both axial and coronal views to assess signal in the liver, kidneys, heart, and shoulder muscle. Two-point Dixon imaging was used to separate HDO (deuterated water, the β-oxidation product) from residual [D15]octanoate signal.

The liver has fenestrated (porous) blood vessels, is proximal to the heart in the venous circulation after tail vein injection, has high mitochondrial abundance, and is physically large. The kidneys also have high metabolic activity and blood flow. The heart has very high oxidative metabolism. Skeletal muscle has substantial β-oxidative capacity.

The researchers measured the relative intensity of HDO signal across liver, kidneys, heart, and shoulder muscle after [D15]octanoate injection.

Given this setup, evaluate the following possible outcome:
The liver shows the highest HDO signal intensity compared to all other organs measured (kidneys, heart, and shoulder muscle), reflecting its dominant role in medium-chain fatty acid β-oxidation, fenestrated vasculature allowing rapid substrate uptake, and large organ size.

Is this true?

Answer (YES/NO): YES